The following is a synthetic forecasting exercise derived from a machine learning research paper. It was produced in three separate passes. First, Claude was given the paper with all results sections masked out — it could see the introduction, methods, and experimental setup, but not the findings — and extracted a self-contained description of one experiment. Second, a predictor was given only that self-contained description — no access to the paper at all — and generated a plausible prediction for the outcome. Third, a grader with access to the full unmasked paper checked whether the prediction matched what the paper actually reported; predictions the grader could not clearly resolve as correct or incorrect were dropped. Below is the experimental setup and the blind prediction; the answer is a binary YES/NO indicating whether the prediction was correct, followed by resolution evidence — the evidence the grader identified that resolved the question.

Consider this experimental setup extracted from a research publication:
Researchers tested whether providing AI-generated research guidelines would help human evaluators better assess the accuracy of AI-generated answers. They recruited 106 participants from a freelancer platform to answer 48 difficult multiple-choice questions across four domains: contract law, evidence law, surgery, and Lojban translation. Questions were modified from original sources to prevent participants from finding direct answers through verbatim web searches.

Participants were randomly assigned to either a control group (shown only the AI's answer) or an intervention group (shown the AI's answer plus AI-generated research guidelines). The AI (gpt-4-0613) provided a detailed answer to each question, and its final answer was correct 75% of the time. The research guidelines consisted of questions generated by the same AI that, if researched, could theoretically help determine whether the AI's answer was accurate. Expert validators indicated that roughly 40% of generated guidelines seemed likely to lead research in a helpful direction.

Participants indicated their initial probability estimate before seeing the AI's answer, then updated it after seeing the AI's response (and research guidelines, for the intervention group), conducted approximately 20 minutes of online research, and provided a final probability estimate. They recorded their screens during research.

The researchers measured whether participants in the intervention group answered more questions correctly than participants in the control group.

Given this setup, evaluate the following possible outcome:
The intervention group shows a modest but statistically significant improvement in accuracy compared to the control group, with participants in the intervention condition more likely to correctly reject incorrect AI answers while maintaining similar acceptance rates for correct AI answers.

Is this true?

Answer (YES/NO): NO